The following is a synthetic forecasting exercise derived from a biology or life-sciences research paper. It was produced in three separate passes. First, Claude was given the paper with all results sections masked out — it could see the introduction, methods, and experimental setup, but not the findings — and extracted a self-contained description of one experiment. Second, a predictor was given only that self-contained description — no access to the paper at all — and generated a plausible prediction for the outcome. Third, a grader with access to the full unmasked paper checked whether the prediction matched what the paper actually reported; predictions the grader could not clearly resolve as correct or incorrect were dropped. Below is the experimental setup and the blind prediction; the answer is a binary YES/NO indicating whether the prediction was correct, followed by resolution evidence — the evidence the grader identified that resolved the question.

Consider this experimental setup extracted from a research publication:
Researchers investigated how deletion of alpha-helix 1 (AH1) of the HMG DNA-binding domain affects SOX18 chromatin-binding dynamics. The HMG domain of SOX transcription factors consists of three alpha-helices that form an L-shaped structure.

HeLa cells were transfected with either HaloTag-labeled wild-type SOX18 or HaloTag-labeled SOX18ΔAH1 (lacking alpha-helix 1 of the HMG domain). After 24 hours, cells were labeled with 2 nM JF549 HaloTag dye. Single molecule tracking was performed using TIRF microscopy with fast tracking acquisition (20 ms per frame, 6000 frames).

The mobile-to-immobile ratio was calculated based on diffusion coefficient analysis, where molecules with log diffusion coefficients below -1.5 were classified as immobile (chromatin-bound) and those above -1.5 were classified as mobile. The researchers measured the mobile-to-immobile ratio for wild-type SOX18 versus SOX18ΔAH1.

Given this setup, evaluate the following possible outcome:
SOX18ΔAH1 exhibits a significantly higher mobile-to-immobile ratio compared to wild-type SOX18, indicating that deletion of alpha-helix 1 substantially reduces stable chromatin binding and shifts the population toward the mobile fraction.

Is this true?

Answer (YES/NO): YES